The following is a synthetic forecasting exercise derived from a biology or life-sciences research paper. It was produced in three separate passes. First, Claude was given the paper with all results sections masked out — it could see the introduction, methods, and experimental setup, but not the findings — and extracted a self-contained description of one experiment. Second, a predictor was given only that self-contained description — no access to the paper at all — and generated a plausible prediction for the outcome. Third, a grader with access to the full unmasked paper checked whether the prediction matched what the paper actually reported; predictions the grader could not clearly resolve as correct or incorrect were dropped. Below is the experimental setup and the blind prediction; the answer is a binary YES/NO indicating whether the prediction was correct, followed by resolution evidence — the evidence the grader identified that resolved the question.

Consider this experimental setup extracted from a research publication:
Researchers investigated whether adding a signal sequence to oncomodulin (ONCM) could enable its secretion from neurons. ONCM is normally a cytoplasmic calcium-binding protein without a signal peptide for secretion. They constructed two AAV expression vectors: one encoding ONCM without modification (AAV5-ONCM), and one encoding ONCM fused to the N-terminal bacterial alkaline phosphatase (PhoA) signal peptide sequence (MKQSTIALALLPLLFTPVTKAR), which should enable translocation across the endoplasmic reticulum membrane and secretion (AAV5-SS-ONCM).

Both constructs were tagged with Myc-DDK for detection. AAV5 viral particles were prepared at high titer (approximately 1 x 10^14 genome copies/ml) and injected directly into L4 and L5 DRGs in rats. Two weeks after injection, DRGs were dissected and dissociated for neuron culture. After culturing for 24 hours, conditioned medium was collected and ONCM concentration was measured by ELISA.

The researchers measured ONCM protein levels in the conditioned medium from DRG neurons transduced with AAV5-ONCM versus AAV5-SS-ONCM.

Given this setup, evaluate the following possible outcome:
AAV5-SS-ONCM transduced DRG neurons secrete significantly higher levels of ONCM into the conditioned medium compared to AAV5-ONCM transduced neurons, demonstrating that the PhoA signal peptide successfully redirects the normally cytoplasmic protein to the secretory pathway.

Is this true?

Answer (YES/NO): YES